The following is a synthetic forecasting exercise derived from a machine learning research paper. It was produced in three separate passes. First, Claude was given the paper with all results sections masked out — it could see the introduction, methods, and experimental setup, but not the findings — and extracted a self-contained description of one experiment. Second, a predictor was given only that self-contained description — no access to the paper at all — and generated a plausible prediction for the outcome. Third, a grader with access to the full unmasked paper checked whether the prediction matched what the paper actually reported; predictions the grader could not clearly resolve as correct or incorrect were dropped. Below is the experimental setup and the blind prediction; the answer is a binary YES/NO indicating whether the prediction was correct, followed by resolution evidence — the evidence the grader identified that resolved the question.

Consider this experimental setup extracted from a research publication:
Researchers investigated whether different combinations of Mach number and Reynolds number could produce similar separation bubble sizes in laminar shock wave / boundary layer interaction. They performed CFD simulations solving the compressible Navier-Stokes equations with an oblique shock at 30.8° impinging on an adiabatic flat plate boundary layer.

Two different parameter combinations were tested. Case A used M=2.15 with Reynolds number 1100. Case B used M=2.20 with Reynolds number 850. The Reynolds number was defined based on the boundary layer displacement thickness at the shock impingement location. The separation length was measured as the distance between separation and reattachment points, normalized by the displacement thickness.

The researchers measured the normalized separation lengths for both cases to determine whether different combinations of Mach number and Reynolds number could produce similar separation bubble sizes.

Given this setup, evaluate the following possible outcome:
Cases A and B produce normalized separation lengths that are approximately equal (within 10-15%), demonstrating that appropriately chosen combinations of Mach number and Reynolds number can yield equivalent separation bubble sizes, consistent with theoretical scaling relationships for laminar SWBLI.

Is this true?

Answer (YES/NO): YES